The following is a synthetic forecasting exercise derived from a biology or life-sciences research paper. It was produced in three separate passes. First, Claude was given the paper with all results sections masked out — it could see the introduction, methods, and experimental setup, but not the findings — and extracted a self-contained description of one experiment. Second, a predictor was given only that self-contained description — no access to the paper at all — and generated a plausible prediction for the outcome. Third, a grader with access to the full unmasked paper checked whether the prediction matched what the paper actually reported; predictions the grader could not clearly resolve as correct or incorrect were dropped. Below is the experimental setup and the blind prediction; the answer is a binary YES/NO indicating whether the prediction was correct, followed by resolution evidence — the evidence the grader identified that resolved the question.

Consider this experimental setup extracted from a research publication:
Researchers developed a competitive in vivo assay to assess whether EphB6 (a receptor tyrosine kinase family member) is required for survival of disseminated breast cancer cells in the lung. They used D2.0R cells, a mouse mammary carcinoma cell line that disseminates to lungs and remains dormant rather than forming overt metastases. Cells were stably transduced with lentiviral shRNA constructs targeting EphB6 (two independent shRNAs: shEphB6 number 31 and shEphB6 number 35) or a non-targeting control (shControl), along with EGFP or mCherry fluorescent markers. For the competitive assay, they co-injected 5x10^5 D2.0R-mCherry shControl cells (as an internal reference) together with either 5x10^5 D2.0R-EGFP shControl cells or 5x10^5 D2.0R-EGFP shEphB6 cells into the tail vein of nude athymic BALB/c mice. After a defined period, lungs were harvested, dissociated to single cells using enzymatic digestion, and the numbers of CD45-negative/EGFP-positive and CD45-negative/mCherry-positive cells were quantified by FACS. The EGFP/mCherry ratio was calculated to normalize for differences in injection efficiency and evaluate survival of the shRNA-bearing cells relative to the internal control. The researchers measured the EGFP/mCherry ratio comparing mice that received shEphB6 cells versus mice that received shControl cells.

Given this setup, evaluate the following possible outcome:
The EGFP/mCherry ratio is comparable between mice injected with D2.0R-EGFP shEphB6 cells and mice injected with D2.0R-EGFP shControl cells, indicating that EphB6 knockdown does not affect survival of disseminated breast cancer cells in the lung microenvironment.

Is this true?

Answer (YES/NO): NO